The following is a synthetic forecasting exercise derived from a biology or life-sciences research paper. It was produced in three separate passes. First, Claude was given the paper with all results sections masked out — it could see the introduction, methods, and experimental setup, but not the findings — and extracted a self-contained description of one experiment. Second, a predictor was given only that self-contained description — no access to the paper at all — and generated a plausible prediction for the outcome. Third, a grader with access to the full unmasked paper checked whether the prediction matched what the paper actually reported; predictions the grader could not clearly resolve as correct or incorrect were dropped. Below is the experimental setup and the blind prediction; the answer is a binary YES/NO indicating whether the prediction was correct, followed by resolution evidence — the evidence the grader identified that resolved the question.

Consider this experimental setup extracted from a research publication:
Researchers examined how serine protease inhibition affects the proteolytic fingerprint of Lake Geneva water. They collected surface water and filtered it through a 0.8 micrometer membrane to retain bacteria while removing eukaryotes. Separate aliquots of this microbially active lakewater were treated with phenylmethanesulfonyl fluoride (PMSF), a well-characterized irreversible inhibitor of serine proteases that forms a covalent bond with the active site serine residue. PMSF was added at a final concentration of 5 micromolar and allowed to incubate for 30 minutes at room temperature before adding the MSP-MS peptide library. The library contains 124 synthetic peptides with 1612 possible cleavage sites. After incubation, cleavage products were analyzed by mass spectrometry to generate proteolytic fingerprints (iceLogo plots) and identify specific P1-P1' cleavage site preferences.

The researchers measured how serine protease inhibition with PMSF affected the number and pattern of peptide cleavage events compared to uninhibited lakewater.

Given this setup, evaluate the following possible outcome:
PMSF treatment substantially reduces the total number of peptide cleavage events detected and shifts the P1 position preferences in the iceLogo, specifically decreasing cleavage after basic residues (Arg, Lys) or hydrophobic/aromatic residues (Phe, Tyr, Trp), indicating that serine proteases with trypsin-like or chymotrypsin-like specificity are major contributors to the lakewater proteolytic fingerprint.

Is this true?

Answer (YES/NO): NO